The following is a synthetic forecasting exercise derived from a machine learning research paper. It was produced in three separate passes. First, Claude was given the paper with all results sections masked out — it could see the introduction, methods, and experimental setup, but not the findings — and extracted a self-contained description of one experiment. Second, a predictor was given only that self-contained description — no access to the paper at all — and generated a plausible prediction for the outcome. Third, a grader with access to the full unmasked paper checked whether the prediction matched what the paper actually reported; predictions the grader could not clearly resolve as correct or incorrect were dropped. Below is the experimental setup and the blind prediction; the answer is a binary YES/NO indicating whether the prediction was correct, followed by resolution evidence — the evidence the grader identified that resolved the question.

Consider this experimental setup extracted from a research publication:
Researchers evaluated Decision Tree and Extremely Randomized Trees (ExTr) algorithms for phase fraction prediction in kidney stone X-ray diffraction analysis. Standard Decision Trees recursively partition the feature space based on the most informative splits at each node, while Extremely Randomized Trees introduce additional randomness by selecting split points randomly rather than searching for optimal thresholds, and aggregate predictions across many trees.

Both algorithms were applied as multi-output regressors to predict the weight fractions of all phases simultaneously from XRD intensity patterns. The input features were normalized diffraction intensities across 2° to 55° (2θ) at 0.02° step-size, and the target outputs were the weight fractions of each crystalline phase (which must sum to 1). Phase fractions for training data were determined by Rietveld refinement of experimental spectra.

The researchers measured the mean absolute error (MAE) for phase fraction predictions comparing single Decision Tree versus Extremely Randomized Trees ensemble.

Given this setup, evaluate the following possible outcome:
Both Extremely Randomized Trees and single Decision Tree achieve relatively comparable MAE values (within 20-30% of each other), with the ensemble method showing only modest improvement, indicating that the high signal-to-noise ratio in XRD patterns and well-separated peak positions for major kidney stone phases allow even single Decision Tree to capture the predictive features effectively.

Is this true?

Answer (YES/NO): NO